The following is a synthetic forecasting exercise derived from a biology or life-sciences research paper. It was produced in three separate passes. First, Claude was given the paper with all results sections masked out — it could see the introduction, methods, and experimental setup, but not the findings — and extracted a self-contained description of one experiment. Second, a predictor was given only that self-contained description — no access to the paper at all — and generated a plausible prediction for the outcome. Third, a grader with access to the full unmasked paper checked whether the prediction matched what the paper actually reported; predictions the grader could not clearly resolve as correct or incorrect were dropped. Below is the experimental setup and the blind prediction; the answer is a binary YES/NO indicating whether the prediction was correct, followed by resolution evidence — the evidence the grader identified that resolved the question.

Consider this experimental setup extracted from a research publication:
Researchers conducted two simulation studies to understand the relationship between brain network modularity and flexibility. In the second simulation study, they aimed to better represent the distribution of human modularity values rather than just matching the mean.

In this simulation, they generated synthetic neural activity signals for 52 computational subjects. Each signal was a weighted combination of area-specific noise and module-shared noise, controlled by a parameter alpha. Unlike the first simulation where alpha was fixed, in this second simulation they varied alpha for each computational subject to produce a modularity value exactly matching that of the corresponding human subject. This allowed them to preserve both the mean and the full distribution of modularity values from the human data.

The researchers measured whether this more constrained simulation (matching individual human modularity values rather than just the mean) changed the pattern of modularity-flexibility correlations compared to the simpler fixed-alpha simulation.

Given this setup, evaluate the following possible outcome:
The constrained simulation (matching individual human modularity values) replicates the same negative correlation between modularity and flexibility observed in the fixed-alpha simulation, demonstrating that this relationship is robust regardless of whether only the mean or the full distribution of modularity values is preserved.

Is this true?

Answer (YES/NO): NO